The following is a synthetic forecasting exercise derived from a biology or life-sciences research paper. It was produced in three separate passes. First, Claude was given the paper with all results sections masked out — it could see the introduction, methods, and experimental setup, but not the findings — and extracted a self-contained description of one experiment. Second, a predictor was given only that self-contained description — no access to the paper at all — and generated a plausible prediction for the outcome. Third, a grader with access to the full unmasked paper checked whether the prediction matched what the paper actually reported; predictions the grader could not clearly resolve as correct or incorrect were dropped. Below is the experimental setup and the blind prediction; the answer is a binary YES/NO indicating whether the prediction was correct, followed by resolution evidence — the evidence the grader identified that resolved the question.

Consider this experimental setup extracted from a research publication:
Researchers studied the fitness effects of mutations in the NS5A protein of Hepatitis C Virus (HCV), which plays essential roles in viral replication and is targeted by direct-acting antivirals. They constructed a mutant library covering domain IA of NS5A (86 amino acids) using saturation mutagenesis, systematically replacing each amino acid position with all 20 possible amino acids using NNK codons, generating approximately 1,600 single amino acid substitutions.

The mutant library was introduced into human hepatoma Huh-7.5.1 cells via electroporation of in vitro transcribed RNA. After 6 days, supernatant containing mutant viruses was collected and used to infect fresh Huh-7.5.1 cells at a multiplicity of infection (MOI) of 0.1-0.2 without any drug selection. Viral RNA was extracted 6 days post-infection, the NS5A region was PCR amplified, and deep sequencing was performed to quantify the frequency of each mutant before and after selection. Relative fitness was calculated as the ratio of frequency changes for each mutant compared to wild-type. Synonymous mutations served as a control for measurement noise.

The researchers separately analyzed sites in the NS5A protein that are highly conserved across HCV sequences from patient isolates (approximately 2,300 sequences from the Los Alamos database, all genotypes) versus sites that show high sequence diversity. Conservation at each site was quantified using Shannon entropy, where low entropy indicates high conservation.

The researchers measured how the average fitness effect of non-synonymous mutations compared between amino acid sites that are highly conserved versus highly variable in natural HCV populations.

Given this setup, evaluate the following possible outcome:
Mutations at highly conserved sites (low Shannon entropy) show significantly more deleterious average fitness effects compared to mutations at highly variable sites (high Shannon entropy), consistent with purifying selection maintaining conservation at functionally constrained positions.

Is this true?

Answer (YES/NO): YES